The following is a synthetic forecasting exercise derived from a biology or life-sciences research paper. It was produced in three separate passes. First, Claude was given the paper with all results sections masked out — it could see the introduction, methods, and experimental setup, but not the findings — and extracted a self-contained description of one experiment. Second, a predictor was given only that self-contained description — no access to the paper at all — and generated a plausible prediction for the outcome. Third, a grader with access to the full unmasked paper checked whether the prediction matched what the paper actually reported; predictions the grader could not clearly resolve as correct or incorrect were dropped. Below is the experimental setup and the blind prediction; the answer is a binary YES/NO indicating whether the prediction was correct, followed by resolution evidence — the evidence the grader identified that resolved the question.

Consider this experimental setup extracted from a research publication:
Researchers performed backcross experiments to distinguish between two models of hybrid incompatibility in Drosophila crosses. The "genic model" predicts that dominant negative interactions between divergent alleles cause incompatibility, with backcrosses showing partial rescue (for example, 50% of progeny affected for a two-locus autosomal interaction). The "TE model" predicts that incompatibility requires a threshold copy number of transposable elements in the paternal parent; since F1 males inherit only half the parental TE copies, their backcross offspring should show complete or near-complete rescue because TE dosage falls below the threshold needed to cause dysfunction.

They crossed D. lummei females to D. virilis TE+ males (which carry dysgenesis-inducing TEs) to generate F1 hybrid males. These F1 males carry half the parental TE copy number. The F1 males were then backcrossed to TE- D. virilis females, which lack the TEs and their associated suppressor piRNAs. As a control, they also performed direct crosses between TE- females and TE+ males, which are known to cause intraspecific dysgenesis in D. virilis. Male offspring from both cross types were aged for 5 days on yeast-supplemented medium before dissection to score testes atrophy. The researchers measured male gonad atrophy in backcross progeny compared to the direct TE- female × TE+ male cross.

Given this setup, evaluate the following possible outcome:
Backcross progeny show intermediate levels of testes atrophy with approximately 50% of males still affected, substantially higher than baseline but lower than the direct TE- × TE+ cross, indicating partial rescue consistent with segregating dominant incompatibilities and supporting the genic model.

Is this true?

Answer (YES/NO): NO